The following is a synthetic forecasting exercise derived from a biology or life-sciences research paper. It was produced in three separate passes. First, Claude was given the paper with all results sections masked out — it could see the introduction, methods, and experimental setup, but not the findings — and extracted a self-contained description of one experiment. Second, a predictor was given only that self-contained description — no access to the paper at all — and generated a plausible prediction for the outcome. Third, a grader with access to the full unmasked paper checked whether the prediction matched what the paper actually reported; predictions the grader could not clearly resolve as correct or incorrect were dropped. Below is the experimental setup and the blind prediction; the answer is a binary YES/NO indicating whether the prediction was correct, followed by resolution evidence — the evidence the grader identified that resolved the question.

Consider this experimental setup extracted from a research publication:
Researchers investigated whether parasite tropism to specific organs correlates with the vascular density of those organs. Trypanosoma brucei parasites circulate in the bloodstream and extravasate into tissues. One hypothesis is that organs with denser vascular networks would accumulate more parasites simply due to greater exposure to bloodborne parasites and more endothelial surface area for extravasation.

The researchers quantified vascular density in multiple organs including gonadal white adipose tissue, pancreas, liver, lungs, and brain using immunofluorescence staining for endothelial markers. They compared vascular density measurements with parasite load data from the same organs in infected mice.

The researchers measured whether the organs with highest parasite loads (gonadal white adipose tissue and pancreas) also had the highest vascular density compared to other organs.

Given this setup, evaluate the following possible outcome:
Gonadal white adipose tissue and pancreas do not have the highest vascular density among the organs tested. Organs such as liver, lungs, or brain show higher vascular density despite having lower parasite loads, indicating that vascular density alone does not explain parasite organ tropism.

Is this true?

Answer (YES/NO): YES